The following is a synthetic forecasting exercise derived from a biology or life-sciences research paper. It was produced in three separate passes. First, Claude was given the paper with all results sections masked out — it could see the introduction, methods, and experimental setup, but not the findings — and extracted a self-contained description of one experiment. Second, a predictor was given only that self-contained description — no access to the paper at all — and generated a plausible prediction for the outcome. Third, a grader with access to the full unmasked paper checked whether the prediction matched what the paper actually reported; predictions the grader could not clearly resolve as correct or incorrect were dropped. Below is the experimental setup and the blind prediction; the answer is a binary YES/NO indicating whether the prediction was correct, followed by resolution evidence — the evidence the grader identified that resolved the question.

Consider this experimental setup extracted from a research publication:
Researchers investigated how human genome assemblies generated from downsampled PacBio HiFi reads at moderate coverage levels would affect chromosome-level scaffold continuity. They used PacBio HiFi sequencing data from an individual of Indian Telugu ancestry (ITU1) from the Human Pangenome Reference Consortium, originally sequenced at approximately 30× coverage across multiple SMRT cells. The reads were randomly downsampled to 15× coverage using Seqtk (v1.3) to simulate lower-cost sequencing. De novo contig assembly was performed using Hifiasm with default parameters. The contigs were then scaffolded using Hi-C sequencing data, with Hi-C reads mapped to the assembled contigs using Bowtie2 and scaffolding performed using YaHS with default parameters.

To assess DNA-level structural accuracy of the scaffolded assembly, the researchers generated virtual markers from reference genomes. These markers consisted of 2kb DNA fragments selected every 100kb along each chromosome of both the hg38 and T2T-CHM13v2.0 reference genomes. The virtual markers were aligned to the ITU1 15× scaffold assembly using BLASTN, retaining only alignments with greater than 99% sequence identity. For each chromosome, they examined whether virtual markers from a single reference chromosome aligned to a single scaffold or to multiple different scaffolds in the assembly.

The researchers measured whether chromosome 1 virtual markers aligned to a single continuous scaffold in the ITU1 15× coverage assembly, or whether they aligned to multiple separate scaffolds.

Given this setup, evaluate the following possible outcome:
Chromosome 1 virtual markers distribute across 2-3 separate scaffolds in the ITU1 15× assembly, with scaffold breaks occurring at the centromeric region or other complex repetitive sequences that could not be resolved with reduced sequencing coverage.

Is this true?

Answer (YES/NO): YES